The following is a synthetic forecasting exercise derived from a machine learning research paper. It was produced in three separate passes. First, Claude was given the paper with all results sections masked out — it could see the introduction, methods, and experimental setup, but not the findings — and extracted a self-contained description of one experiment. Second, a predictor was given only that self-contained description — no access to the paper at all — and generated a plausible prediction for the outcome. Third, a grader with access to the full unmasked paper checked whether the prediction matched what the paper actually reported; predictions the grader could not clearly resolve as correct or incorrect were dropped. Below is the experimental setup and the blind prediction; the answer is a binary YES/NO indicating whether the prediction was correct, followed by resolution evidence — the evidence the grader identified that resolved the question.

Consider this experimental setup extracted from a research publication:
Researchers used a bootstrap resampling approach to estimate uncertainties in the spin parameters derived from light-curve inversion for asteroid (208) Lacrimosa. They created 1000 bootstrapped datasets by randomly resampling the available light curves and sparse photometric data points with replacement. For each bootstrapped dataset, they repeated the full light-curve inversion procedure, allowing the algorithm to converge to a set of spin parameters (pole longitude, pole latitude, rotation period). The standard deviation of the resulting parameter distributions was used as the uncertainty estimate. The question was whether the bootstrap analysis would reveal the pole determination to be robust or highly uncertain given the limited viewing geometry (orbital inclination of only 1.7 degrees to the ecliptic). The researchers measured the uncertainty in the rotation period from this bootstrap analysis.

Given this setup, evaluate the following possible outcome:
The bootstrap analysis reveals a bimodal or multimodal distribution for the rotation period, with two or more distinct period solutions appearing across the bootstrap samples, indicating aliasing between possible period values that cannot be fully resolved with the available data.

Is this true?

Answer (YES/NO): NO